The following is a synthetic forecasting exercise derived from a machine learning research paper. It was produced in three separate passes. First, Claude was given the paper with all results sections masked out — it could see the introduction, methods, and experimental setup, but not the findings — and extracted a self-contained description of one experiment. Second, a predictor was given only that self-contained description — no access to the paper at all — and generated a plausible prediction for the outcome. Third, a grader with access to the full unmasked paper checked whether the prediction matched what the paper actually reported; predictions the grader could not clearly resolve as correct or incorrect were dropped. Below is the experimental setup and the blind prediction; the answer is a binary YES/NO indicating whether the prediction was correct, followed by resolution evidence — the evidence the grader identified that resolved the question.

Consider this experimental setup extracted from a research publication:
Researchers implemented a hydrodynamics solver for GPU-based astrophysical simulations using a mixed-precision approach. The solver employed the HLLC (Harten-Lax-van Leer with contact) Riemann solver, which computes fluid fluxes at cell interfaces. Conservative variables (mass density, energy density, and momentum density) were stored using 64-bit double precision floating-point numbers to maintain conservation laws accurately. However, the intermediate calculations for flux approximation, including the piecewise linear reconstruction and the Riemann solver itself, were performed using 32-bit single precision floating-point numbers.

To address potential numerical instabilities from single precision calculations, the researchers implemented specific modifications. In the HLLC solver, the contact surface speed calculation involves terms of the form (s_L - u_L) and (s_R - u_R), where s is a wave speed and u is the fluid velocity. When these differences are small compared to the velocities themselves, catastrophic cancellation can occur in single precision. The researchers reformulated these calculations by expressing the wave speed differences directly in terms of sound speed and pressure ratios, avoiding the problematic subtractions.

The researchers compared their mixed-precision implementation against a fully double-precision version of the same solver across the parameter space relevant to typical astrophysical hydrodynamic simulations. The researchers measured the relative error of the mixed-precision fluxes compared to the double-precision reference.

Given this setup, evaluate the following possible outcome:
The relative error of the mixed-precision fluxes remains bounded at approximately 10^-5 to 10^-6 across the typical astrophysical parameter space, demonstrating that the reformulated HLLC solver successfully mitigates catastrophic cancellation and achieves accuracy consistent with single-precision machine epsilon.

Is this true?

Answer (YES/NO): NO